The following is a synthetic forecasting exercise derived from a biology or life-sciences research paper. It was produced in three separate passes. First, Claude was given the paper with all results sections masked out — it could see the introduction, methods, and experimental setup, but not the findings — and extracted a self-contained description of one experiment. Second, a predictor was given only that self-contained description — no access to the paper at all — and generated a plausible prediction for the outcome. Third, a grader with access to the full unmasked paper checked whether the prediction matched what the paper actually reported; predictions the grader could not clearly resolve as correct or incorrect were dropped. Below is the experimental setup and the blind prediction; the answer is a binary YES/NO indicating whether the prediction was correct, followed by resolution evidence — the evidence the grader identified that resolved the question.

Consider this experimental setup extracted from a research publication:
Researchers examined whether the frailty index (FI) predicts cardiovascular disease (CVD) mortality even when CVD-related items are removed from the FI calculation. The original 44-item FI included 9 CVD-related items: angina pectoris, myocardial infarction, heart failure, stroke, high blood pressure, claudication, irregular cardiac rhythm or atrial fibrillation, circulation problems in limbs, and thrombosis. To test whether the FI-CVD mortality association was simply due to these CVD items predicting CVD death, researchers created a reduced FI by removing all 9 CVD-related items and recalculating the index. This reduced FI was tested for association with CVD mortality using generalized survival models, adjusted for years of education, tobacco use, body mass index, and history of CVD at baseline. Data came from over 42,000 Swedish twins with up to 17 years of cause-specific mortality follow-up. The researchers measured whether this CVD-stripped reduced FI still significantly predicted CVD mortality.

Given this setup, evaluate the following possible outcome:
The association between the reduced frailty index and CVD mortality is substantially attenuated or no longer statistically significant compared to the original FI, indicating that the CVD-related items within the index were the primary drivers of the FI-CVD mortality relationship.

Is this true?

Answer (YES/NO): NO